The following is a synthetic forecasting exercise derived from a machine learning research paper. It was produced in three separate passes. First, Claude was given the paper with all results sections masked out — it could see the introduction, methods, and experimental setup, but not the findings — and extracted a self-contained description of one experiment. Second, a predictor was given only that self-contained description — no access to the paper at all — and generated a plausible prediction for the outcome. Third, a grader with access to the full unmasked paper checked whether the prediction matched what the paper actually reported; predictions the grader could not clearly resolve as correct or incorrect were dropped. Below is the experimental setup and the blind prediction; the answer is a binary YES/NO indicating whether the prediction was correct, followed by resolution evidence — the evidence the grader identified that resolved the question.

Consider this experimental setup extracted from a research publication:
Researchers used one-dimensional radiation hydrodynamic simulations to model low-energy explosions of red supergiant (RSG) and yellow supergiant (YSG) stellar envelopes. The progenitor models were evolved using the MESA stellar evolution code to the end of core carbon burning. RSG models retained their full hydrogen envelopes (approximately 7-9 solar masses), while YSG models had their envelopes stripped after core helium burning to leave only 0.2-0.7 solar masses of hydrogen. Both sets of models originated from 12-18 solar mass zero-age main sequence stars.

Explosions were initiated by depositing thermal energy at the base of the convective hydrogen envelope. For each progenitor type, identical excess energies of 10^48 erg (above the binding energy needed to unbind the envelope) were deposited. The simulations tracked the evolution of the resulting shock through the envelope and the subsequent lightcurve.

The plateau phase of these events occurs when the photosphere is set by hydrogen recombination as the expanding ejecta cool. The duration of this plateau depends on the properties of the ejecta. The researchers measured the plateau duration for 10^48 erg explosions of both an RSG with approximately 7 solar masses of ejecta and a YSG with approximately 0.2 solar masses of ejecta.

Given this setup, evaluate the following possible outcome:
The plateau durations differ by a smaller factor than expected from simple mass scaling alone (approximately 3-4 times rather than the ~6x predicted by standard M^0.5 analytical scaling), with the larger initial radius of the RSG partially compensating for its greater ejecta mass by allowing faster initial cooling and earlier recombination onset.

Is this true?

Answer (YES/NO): NO